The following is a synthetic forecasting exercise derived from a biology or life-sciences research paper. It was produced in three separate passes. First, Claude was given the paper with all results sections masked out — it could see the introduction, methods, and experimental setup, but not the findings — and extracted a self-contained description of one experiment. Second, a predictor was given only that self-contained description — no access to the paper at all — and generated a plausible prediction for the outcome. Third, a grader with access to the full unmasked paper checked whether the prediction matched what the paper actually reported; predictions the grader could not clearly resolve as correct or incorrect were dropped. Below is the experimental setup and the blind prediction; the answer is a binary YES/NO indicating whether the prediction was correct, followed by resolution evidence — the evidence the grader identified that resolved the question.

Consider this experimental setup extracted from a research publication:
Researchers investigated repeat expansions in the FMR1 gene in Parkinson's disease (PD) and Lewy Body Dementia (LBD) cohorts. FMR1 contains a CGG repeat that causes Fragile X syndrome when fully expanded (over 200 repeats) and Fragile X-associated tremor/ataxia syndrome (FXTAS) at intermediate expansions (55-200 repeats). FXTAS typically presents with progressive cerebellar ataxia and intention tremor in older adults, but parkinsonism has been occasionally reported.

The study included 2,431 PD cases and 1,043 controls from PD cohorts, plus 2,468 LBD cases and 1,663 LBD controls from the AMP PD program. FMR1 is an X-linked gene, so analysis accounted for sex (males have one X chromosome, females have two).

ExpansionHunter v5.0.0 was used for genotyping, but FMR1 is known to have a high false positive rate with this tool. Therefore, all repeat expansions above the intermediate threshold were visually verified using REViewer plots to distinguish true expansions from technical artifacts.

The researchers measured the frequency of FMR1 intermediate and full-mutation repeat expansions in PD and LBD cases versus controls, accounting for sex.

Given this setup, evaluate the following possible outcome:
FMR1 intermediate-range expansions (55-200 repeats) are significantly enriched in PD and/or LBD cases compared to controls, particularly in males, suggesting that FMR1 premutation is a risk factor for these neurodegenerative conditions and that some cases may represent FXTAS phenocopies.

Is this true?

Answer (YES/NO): NO